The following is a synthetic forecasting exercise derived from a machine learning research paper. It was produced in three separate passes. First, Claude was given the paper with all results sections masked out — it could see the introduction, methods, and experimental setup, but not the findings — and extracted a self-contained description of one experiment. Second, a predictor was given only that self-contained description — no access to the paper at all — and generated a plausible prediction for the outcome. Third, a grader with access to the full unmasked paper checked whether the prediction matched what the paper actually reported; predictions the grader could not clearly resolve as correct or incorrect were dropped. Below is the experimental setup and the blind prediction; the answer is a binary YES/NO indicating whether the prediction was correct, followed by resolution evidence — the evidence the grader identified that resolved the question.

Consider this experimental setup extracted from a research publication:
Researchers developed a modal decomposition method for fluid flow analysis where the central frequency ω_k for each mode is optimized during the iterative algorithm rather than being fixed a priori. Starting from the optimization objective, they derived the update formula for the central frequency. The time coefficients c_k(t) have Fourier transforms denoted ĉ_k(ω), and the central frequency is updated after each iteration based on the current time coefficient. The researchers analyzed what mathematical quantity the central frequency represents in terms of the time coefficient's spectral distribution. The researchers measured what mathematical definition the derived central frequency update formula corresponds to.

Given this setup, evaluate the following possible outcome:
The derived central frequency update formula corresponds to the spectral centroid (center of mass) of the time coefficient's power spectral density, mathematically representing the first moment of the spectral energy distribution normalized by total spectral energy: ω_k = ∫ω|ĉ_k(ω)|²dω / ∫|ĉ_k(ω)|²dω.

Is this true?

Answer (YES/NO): YES